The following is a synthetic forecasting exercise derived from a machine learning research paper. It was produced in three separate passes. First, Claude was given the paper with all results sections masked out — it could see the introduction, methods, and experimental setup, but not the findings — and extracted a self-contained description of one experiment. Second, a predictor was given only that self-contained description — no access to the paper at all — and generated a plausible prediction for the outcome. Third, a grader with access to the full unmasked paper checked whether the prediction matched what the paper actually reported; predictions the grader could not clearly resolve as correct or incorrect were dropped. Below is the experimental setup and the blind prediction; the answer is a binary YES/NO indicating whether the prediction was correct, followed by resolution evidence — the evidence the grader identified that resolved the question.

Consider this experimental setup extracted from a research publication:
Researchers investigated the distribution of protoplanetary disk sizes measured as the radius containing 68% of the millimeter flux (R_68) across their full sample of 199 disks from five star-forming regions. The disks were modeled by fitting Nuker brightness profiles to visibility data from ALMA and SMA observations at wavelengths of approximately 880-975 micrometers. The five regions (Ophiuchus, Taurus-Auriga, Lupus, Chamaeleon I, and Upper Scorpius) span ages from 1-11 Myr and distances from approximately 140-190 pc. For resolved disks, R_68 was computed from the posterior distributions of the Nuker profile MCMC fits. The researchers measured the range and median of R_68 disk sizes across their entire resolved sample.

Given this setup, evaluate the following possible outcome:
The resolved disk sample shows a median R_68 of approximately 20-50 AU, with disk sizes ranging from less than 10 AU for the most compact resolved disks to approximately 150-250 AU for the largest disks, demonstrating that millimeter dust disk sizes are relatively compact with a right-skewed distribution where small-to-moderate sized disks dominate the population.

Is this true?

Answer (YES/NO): YES